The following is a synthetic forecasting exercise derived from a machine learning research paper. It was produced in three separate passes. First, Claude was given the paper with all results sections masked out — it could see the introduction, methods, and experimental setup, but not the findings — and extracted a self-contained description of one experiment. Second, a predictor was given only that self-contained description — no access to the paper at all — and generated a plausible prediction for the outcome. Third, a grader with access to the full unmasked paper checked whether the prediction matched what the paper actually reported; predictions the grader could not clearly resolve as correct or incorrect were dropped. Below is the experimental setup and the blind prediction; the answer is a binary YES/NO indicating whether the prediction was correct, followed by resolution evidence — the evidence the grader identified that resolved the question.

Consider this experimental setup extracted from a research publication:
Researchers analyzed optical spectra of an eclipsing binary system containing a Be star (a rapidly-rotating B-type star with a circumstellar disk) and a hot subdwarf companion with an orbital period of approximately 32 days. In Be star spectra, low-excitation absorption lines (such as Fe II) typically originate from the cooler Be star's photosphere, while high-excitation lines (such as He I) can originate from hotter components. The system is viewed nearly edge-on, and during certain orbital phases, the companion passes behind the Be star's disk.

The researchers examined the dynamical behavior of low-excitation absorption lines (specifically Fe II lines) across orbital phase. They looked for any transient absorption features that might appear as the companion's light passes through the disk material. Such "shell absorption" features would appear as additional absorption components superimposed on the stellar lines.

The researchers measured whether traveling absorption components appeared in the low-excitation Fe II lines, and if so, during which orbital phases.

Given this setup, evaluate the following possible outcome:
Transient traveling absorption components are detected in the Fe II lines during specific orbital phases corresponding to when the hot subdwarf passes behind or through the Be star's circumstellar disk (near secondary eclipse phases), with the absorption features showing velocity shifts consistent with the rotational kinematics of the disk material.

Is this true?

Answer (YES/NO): YES